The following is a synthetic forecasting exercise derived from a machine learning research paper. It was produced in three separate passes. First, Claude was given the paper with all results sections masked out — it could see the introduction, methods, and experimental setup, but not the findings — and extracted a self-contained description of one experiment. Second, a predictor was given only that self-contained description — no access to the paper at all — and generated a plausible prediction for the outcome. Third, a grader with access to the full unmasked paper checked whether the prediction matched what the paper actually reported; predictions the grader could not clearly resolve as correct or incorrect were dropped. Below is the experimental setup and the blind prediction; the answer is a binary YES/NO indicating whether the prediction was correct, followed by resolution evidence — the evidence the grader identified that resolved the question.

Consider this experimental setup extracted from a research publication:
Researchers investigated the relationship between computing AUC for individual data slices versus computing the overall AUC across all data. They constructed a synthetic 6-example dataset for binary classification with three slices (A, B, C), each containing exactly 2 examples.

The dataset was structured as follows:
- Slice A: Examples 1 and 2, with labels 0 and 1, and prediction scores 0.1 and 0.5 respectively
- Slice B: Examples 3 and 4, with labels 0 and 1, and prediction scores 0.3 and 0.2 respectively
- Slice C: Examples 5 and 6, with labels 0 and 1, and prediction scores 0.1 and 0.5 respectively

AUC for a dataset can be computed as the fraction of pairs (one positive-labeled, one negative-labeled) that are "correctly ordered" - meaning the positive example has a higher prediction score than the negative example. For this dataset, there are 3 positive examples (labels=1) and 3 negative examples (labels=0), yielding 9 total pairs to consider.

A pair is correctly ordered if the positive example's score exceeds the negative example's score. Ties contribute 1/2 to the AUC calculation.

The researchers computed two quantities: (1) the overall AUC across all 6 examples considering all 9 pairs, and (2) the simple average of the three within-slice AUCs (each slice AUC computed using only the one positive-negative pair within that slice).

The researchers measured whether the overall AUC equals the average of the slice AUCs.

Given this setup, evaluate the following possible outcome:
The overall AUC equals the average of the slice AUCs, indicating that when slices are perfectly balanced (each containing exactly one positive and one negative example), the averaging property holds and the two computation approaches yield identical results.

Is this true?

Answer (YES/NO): NO